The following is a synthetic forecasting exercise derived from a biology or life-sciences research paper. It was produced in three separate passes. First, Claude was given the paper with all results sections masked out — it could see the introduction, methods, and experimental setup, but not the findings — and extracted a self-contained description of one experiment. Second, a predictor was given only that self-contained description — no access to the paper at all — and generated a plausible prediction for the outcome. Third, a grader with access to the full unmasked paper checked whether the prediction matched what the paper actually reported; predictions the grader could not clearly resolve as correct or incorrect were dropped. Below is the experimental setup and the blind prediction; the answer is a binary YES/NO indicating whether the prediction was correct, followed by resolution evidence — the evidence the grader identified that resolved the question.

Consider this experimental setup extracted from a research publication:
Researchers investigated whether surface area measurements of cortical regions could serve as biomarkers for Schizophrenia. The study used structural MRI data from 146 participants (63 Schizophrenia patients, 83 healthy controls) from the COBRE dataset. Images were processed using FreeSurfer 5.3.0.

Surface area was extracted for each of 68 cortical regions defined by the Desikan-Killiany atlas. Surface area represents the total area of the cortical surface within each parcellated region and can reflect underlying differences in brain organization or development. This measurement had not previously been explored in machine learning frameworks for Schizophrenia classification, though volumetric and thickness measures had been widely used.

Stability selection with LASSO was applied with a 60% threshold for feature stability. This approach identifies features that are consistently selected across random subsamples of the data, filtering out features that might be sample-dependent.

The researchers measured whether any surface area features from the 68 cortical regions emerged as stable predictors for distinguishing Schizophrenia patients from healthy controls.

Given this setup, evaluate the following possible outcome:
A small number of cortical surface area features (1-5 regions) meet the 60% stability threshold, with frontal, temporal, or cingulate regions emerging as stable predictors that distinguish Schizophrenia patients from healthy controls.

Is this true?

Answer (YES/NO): NO